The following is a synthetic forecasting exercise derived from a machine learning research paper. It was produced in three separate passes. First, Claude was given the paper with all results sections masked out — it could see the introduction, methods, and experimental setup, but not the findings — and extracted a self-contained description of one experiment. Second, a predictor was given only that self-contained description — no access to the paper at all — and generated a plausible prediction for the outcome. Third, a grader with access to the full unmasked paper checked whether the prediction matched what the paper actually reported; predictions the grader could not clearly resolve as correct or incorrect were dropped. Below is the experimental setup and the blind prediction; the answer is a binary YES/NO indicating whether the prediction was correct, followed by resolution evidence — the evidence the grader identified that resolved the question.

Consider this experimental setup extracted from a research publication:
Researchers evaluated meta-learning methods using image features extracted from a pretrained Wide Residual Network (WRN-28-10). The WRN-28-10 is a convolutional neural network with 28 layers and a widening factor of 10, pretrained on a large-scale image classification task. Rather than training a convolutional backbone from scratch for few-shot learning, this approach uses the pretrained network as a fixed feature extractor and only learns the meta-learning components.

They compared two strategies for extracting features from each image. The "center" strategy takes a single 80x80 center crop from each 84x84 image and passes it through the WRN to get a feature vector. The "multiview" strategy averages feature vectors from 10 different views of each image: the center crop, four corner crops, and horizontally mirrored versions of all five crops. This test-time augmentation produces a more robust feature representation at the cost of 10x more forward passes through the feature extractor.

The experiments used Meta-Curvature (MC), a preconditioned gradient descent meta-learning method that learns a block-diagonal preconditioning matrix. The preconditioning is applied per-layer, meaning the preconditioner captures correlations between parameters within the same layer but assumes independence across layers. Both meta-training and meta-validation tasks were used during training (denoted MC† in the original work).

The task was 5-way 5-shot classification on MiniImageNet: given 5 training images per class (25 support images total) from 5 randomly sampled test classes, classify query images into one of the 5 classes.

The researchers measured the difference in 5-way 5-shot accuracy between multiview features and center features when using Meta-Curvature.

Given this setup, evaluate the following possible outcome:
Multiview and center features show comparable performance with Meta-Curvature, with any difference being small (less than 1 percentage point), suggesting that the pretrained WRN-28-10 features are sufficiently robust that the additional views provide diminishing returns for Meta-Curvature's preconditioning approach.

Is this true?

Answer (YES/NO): NO